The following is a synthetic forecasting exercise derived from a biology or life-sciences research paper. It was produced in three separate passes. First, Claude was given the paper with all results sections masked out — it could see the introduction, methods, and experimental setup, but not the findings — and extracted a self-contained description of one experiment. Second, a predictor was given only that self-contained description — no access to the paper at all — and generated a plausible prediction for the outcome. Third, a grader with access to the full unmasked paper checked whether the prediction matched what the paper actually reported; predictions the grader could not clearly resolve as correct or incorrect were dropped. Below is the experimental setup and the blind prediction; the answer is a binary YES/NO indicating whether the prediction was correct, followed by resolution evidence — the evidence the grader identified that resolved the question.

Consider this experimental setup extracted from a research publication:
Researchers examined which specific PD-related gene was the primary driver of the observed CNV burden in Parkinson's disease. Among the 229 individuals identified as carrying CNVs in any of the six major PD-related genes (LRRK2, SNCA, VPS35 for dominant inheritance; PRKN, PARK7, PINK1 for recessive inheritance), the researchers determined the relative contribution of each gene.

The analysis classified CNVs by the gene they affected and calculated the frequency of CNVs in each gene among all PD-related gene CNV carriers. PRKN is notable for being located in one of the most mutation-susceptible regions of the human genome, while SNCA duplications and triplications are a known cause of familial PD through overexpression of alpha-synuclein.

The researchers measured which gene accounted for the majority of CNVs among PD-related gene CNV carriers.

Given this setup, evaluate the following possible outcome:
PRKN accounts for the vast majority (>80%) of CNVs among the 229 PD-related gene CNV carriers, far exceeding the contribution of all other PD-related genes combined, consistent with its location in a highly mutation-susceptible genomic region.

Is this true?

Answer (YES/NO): YES